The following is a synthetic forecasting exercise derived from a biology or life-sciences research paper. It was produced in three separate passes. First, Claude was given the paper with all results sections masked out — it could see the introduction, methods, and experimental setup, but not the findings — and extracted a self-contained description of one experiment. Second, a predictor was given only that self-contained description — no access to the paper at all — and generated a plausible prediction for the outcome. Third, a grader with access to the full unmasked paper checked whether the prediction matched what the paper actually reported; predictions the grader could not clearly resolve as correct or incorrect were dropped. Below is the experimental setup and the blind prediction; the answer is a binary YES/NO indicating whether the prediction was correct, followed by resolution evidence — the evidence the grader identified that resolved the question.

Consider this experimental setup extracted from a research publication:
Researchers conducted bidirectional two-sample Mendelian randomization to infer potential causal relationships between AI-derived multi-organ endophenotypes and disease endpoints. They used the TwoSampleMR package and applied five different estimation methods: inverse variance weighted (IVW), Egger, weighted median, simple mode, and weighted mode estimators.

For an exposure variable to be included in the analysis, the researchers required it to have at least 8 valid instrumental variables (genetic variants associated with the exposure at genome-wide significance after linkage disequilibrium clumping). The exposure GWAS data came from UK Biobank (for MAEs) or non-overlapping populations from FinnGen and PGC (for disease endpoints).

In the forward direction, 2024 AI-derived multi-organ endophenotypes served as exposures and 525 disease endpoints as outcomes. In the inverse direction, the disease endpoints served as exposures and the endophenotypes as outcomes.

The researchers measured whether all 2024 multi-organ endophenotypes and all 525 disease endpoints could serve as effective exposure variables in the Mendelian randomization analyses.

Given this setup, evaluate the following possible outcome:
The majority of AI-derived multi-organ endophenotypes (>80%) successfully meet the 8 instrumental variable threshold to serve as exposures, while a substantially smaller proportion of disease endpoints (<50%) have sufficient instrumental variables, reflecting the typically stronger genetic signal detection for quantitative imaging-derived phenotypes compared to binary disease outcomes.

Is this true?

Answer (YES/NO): NO